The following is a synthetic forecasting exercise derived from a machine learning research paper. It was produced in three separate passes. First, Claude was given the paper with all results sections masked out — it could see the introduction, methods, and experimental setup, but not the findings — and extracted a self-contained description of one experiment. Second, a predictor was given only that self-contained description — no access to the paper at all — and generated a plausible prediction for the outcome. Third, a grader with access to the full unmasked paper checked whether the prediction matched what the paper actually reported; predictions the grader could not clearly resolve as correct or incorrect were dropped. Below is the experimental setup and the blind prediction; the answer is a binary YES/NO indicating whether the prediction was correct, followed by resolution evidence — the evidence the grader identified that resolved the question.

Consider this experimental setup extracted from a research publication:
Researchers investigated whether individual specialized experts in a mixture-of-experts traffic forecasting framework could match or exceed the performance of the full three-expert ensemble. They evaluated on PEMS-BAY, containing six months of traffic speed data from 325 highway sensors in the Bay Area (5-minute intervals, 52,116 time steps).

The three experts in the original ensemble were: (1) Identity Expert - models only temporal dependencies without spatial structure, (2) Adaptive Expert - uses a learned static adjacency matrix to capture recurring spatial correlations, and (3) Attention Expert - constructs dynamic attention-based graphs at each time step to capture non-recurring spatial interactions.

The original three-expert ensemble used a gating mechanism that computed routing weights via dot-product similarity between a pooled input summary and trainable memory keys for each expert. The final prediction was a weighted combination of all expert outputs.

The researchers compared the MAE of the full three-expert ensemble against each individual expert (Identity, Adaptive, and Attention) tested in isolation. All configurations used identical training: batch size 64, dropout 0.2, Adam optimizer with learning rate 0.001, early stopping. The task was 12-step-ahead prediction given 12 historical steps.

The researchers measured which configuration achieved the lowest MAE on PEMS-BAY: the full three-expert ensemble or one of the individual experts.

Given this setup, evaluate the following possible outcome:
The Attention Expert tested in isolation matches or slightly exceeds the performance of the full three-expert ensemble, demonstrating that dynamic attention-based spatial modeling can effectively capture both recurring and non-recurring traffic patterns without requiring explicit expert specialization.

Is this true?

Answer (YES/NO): NO